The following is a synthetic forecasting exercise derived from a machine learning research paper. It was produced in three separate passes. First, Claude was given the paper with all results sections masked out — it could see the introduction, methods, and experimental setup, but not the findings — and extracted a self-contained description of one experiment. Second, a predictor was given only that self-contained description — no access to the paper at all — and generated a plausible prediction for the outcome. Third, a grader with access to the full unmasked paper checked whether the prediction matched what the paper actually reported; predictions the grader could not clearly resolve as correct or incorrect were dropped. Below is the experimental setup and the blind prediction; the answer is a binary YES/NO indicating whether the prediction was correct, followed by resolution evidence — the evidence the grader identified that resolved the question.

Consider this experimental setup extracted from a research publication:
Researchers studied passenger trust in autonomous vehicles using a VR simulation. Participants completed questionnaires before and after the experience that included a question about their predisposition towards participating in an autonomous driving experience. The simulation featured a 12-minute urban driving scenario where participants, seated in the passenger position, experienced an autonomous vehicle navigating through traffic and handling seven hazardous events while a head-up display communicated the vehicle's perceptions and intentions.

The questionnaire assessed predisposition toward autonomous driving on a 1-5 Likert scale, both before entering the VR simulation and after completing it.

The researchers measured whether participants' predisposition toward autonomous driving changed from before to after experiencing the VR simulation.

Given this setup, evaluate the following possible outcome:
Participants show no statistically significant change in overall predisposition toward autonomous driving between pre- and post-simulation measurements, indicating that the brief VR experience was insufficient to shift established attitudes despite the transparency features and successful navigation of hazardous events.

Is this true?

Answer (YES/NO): NO